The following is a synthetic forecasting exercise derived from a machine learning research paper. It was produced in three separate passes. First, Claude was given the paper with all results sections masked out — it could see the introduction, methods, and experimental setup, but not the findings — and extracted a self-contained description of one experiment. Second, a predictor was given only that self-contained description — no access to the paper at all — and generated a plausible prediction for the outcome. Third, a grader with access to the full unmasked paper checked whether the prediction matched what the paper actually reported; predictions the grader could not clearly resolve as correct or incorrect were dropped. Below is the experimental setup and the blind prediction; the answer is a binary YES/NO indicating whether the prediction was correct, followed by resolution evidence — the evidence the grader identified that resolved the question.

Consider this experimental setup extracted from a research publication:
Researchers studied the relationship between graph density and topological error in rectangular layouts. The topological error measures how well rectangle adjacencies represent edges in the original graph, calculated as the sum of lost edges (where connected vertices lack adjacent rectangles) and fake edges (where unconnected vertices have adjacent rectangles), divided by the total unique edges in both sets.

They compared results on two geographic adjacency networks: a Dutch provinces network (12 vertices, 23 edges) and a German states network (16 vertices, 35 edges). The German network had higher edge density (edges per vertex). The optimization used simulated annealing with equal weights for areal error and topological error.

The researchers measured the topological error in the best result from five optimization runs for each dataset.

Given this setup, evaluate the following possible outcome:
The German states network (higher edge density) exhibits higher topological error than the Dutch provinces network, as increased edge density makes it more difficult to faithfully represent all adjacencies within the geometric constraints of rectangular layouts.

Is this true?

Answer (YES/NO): YES